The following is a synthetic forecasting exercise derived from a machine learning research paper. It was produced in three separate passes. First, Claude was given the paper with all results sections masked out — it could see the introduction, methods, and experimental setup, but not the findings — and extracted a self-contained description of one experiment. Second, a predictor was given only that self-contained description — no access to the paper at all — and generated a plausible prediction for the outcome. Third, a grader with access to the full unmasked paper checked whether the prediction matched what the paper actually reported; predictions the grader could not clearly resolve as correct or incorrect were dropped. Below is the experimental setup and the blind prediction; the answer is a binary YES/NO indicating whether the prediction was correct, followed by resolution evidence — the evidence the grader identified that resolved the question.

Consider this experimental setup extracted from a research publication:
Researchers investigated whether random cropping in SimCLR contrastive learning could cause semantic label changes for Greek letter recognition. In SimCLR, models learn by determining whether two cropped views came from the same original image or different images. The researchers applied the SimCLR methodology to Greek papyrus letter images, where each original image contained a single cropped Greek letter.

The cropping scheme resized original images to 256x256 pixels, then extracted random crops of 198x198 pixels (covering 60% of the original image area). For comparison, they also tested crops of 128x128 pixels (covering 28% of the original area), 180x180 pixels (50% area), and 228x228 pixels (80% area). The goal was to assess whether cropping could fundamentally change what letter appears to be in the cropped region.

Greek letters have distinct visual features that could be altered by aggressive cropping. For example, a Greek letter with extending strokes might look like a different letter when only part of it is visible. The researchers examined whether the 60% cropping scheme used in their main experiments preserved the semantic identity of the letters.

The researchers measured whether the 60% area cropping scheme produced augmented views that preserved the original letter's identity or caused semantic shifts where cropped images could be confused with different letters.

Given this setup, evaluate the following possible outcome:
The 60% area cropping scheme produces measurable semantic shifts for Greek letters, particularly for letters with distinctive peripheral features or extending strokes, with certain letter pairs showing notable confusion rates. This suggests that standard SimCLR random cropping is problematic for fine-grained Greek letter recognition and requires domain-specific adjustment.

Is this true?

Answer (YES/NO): NO